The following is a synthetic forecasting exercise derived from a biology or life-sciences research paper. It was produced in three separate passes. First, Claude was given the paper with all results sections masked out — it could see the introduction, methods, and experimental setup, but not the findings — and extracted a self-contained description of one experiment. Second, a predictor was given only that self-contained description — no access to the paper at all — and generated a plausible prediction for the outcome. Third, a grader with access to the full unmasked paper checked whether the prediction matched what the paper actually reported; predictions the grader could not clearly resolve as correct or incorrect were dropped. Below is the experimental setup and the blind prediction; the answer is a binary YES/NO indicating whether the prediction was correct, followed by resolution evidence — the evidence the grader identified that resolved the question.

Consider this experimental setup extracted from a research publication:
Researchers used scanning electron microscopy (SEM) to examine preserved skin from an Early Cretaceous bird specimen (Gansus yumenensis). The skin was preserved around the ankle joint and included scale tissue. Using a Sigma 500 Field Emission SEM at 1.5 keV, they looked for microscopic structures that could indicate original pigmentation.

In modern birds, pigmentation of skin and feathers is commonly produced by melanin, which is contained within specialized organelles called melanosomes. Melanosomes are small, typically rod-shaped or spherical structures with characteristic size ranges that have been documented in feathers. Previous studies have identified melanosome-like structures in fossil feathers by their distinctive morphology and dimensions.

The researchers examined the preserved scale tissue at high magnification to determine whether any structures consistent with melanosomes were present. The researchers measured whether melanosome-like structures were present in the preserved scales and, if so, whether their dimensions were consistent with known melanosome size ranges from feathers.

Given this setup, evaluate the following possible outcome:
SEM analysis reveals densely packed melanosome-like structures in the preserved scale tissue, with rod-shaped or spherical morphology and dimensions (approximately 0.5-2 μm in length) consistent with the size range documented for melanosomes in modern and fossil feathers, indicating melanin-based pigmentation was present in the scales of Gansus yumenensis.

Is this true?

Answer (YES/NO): NO